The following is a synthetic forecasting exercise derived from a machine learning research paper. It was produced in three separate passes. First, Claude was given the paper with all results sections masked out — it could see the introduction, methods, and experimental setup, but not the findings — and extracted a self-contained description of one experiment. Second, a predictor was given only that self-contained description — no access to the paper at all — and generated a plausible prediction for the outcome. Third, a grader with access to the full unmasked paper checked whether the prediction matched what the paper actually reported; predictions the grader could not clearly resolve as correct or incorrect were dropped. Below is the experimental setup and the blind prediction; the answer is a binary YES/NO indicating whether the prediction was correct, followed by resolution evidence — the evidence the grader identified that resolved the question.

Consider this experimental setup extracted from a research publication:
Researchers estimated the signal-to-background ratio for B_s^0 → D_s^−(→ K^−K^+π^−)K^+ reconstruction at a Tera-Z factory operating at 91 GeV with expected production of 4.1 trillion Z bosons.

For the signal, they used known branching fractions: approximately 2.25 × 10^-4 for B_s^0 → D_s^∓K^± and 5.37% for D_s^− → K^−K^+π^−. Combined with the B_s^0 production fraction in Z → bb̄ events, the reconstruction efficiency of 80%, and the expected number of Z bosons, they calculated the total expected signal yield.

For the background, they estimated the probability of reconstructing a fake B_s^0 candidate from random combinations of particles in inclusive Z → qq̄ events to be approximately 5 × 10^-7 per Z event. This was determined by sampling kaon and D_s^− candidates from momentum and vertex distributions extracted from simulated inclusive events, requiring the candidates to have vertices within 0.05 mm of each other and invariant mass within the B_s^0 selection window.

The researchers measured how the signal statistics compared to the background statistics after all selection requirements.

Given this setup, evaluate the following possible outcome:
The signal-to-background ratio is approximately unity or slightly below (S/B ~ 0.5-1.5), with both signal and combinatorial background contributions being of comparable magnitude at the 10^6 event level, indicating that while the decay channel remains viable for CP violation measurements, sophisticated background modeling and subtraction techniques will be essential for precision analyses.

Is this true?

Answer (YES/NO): YES